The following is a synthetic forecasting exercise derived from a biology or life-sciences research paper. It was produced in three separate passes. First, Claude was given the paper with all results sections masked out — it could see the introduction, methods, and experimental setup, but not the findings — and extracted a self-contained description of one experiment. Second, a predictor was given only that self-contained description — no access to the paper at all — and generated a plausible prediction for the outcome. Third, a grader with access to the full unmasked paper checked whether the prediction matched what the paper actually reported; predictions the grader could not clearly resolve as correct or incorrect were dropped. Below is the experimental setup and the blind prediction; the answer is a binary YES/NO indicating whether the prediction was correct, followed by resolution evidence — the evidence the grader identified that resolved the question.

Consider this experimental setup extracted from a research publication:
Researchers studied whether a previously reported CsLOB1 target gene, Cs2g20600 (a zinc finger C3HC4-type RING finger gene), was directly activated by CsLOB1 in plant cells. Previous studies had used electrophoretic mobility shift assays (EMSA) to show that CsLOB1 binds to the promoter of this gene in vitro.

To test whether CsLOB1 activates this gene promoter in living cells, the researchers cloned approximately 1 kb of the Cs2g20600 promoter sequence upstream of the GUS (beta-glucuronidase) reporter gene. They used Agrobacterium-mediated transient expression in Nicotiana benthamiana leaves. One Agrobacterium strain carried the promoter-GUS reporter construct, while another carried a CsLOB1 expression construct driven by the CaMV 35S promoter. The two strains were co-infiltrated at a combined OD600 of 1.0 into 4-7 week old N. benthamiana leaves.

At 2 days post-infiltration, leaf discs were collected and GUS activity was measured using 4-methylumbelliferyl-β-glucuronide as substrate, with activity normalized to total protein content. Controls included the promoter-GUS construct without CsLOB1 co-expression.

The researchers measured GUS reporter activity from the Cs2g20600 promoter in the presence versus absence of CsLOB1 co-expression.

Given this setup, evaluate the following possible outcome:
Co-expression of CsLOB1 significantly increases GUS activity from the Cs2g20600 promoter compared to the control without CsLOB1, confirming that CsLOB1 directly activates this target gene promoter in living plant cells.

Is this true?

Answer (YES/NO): NO